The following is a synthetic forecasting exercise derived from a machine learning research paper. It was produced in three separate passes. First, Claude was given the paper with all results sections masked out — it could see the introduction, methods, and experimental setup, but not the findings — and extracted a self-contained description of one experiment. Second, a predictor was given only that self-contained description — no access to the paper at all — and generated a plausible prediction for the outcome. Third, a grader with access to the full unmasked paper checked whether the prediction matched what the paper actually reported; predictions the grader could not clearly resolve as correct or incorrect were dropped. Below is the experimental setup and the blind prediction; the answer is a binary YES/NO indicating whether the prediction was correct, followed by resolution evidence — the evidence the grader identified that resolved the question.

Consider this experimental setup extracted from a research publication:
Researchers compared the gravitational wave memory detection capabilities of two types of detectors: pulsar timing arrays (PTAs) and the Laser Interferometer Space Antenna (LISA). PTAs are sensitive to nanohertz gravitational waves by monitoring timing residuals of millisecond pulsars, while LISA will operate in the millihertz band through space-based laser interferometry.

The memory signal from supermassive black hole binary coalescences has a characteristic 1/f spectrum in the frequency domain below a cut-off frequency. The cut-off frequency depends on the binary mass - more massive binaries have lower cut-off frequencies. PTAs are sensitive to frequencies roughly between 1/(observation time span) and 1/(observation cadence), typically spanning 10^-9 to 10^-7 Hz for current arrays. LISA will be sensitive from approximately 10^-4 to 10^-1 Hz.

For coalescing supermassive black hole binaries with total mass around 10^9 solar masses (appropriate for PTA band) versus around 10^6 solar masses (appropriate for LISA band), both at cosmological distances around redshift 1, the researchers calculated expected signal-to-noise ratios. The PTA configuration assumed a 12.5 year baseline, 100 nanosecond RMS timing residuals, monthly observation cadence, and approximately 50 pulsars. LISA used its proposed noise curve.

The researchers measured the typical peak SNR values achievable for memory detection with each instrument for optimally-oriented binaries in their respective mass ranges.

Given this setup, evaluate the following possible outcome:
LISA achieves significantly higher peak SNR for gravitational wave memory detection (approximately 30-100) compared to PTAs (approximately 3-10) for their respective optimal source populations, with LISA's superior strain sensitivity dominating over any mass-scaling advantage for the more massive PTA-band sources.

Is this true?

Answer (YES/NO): NO